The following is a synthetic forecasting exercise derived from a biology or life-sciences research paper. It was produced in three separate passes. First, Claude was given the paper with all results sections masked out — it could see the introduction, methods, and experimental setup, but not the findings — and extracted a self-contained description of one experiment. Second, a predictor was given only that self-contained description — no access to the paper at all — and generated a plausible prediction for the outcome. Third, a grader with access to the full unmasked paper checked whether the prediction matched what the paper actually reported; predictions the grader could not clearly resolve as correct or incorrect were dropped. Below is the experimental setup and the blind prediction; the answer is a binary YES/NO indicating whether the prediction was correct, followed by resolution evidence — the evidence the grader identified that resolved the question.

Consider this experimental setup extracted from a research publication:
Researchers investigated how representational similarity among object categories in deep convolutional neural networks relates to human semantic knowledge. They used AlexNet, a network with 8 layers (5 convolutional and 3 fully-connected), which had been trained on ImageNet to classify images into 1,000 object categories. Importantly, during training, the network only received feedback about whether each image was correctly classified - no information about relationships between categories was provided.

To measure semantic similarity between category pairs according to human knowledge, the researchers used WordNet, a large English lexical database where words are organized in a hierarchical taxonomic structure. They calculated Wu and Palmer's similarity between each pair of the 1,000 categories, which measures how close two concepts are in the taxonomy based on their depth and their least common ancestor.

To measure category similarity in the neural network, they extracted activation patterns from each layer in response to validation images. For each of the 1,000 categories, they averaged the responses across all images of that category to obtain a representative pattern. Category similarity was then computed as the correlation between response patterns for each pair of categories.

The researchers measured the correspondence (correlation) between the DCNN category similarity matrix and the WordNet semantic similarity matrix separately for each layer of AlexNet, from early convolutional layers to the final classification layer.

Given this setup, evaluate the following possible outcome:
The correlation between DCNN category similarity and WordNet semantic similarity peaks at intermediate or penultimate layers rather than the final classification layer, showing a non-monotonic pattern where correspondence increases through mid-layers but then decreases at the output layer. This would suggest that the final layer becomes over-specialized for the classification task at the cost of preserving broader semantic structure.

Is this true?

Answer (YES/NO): NO